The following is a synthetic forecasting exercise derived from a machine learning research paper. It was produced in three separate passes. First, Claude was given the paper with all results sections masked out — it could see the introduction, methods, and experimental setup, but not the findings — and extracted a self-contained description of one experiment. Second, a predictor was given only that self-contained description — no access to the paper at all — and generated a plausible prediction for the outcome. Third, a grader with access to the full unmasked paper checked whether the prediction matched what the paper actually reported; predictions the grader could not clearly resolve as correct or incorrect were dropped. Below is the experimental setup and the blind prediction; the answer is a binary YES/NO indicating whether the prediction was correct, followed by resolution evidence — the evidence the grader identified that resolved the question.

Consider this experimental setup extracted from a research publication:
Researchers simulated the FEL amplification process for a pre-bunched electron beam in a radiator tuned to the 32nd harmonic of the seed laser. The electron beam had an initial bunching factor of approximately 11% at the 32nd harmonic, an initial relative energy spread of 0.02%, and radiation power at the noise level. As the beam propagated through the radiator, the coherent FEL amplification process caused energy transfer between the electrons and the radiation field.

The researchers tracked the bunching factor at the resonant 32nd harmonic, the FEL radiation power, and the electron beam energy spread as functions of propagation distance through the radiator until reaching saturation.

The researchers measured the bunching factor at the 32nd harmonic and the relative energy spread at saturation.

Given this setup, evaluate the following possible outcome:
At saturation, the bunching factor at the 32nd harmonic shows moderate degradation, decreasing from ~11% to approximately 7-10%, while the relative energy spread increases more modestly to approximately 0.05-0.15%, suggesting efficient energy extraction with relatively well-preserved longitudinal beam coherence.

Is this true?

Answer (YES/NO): NO